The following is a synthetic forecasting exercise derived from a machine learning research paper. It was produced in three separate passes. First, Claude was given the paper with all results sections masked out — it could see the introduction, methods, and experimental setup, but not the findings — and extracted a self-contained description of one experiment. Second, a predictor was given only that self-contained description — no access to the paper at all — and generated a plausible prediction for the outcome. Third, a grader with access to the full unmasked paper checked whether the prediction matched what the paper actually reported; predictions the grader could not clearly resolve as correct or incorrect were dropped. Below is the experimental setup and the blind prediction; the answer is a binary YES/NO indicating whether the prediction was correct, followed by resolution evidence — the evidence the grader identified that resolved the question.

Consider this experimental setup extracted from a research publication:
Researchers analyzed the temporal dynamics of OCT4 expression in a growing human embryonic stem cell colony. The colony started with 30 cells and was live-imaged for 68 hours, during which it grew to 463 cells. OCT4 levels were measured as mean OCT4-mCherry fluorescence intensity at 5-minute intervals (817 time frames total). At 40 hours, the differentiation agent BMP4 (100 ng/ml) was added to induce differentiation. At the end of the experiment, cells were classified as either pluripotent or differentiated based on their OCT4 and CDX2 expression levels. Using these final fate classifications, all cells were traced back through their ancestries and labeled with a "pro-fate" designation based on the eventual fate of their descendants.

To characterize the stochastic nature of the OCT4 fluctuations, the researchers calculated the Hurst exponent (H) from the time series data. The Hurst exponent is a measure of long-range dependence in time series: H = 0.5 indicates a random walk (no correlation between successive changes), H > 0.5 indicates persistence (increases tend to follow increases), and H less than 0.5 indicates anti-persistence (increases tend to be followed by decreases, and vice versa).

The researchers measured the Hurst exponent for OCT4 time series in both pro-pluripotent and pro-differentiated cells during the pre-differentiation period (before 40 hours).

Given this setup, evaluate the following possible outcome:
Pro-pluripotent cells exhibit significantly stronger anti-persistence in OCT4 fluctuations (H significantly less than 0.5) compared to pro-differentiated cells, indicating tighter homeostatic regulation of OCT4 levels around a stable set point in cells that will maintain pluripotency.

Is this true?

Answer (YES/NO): NO